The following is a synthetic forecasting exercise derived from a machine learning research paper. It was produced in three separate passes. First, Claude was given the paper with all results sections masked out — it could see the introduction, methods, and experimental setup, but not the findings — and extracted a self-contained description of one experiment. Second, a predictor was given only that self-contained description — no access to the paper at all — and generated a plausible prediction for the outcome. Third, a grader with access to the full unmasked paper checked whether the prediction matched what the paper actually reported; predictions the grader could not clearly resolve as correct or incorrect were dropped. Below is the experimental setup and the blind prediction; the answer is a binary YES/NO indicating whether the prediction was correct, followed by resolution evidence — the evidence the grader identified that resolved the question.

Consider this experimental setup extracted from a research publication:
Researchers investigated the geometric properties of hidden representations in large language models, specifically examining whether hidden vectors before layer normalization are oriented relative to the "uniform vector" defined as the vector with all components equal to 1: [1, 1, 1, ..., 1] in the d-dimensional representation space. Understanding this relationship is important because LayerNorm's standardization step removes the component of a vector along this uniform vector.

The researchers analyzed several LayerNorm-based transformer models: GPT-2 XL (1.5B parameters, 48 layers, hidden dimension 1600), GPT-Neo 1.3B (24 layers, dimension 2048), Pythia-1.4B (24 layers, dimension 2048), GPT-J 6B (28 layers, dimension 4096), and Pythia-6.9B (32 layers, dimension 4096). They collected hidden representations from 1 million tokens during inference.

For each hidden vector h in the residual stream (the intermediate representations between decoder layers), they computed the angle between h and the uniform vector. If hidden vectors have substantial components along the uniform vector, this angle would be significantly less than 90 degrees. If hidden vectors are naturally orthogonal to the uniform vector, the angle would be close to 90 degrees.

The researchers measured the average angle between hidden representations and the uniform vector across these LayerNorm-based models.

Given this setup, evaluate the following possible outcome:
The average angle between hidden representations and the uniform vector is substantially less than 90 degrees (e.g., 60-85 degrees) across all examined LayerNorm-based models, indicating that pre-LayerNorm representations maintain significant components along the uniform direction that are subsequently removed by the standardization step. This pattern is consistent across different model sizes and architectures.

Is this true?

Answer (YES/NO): NO